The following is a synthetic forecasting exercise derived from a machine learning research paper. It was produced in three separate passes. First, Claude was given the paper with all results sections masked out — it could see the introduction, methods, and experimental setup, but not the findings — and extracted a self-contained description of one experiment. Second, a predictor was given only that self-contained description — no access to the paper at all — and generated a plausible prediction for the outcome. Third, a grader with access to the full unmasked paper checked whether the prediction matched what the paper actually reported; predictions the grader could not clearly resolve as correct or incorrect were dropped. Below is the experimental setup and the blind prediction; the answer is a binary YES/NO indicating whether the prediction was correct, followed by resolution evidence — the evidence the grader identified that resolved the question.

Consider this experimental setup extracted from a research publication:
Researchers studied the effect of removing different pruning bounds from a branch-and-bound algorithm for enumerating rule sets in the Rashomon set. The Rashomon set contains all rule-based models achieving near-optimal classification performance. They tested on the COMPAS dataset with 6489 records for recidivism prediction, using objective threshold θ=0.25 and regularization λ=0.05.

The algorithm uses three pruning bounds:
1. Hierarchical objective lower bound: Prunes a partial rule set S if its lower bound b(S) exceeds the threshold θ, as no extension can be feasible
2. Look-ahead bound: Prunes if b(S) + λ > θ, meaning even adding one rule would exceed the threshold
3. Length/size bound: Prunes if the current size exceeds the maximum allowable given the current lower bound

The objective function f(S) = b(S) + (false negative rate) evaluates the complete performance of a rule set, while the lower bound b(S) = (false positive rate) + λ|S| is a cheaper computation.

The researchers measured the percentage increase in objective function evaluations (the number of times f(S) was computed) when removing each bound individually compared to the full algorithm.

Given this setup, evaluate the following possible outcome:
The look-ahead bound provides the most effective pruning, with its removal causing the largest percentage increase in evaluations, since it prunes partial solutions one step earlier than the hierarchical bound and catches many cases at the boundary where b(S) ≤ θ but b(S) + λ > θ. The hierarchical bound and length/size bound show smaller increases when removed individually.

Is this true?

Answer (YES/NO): NO